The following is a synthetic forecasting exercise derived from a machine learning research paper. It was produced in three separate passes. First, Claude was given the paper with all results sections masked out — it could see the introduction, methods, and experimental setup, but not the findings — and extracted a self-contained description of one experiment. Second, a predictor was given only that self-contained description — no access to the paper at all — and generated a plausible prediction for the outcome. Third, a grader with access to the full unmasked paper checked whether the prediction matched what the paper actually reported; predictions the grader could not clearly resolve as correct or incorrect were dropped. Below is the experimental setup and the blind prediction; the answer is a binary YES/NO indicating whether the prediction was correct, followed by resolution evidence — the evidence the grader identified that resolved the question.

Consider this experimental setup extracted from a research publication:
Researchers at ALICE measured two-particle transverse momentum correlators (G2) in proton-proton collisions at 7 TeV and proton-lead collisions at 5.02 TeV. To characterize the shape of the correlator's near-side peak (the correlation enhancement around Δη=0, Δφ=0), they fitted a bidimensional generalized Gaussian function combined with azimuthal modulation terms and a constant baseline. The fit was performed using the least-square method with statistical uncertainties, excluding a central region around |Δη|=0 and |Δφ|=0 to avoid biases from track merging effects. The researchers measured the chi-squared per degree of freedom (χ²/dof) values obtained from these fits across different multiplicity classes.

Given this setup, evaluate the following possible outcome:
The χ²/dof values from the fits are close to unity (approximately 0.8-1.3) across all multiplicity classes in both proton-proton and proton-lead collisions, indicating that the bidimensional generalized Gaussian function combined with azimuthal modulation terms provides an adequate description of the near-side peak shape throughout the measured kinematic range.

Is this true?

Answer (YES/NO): NO